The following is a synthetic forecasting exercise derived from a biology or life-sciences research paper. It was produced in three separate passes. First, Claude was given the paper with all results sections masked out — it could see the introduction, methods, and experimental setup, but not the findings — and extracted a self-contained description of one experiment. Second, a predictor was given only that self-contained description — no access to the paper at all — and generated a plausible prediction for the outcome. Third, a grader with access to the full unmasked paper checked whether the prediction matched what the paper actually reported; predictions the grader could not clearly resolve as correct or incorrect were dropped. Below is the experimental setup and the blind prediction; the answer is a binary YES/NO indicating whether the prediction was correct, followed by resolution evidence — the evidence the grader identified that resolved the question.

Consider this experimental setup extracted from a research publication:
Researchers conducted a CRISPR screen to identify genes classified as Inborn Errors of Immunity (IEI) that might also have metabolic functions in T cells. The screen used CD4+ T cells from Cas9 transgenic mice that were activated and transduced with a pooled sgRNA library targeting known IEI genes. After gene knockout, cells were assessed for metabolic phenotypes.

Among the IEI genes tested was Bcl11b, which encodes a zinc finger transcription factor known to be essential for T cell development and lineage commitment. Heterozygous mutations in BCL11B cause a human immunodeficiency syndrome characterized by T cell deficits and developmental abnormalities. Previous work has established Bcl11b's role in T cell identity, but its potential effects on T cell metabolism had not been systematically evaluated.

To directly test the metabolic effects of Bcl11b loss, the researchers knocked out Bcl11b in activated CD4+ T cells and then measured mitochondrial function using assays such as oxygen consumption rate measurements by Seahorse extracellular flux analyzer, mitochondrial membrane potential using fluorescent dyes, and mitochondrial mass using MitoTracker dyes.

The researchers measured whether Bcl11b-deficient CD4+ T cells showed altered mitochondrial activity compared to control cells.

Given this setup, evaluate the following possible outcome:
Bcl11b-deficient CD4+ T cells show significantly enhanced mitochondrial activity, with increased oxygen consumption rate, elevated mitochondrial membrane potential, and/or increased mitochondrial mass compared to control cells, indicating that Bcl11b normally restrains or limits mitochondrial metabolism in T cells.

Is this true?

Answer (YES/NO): NO